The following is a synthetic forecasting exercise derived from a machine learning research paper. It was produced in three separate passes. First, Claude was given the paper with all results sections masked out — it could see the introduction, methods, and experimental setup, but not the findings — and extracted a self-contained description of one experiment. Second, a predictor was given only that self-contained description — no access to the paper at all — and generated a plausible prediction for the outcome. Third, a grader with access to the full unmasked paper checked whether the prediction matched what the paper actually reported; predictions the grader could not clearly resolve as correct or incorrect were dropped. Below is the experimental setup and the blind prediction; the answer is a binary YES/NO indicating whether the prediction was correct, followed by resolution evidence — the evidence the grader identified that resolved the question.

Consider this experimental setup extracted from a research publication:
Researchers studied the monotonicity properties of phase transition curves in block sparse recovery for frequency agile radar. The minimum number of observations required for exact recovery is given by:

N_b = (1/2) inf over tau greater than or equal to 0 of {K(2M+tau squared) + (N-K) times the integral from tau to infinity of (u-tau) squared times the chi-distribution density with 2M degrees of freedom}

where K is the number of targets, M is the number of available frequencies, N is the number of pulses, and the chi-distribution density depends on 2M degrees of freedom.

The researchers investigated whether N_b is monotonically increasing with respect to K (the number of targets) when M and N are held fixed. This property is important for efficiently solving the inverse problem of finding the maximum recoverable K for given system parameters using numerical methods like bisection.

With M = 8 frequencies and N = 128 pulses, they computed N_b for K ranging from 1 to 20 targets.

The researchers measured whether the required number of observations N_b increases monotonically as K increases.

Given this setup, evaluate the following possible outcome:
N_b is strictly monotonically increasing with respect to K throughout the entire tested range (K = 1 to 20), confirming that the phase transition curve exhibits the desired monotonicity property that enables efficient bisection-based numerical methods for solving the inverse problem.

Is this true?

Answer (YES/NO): YES